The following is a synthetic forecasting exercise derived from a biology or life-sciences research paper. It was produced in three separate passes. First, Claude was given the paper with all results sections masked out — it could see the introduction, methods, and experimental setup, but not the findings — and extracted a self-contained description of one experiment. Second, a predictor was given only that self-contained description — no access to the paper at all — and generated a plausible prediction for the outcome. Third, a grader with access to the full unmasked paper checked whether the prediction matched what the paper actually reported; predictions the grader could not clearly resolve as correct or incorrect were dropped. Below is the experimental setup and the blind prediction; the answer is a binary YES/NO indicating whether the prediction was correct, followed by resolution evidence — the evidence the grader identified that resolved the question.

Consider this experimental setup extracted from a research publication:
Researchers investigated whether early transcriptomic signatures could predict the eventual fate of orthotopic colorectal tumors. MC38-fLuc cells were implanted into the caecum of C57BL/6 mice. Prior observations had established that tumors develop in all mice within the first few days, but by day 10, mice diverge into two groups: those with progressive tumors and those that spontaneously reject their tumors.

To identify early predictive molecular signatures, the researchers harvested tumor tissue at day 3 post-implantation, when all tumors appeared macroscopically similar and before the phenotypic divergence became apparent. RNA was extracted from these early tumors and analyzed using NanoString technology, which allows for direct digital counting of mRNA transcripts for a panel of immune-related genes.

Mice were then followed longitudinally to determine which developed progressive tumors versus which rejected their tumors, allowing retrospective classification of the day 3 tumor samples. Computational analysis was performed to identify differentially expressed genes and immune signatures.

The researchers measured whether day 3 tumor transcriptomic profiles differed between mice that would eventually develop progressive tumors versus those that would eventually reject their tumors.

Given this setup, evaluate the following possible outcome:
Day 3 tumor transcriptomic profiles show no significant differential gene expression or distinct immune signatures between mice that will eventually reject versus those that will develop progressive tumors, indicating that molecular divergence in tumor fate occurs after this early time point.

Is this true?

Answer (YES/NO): NO